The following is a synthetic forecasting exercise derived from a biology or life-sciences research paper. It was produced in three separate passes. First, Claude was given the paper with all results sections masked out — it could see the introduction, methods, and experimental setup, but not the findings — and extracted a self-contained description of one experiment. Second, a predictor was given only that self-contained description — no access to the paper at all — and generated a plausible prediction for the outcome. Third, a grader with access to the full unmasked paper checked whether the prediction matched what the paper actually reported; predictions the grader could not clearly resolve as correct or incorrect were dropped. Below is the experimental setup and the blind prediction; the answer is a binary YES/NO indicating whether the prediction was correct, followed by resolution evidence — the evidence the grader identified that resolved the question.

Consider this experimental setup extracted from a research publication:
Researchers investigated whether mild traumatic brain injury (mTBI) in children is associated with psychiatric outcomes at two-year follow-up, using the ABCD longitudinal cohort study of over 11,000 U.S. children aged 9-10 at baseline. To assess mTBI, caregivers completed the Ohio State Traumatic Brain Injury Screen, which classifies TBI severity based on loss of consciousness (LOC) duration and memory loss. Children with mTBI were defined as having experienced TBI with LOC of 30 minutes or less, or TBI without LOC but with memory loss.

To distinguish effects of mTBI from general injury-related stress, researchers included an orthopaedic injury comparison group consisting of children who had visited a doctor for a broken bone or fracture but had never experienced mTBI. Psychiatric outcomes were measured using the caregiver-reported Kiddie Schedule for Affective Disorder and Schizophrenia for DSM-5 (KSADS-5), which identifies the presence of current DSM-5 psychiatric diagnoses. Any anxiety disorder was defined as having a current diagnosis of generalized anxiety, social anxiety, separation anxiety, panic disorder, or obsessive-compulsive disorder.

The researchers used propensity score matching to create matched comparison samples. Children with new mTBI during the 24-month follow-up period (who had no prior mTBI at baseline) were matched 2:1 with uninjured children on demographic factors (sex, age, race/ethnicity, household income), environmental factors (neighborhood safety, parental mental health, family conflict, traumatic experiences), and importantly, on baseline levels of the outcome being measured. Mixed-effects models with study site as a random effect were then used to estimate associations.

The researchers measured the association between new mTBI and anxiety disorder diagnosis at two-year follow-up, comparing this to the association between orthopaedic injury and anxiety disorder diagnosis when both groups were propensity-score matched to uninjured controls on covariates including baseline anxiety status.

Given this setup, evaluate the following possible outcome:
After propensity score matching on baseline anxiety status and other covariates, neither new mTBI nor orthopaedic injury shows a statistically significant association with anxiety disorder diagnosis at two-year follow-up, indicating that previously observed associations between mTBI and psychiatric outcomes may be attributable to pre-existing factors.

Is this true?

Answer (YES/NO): NO